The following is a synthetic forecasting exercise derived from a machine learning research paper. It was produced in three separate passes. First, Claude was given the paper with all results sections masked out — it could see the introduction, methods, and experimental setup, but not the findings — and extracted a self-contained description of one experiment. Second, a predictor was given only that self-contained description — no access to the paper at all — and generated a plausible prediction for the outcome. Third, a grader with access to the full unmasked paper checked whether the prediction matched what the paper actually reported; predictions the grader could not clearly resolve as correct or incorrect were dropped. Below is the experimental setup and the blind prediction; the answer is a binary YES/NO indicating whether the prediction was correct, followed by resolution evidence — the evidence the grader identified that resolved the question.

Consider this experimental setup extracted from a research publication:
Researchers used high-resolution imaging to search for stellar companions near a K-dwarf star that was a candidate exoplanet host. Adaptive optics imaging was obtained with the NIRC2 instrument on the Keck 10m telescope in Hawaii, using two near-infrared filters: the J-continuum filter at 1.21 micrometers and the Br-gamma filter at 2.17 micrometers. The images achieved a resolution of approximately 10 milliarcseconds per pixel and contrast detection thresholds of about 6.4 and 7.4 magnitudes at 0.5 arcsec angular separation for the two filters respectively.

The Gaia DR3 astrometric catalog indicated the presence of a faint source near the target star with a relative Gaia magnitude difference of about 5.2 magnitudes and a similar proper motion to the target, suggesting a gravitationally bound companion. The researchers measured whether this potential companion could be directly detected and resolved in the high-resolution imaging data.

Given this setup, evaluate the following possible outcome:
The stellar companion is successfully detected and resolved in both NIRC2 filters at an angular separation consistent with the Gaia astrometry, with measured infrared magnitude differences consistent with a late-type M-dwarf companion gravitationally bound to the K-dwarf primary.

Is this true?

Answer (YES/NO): NO